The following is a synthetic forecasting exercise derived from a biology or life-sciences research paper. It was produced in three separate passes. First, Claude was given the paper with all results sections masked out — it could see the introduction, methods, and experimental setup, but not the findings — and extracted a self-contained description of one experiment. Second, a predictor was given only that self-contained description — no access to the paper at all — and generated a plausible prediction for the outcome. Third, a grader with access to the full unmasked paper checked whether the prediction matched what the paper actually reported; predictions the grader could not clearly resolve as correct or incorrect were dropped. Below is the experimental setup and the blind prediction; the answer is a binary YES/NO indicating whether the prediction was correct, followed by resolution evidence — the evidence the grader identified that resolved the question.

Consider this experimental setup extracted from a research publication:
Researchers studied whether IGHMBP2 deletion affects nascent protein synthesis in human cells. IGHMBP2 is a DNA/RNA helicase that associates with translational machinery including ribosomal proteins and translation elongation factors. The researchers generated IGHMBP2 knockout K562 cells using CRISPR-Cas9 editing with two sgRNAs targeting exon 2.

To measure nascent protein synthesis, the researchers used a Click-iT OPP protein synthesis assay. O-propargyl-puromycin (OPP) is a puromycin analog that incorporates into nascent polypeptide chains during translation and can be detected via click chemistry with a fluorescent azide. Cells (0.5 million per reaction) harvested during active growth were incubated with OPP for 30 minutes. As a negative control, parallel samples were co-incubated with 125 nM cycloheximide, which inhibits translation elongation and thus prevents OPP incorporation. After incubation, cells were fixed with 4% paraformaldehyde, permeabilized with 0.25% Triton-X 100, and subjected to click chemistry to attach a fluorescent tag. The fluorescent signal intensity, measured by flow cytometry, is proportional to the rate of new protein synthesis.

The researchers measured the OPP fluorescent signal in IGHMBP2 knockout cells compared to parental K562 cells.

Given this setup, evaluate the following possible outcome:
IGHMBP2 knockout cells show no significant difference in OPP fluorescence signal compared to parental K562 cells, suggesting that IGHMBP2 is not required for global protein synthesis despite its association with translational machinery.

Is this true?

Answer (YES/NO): NO